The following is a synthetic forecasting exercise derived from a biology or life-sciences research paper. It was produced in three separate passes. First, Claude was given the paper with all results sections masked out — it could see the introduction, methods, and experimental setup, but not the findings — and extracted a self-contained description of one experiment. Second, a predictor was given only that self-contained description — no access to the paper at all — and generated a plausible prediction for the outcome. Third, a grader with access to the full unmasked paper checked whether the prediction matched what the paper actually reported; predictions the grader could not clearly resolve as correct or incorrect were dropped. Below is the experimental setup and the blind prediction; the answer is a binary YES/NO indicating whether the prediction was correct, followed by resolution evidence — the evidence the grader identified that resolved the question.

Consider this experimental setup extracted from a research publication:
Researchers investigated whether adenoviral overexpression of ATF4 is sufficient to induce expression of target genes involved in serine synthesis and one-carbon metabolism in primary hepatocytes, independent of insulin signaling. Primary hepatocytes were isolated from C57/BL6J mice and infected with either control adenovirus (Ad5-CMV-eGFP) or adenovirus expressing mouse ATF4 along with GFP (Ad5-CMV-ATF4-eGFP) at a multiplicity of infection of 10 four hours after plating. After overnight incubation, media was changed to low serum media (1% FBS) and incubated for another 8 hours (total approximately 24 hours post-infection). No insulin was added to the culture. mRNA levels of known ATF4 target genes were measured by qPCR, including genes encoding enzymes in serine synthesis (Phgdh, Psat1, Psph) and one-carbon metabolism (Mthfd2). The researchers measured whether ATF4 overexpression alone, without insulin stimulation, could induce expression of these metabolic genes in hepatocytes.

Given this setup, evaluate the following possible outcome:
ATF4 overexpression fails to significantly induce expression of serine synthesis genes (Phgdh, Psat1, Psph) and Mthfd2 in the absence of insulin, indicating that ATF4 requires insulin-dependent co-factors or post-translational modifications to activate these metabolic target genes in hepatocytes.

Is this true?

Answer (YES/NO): NO